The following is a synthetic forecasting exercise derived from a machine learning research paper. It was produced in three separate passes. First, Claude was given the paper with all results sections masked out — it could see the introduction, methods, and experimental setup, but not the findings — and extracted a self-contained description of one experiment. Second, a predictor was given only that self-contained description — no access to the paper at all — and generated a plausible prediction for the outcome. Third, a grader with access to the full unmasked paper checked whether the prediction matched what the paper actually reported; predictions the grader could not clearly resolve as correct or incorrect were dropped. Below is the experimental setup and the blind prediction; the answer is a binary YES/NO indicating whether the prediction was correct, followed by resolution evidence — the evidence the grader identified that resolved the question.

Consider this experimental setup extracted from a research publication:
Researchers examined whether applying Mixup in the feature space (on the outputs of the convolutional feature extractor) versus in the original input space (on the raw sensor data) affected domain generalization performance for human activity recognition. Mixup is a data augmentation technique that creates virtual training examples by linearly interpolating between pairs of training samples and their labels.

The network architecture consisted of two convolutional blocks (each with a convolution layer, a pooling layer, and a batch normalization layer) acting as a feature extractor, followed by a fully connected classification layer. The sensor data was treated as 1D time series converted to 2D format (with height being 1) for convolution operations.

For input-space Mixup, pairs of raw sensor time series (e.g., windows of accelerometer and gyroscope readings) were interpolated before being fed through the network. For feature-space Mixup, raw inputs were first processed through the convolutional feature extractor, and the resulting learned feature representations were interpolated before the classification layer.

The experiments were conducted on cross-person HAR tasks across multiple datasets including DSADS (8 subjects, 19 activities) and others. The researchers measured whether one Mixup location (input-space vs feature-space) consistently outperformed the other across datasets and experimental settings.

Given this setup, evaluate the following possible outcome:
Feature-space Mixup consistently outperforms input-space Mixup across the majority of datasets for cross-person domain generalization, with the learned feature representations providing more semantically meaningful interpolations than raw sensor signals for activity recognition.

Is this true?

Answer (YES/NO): NO